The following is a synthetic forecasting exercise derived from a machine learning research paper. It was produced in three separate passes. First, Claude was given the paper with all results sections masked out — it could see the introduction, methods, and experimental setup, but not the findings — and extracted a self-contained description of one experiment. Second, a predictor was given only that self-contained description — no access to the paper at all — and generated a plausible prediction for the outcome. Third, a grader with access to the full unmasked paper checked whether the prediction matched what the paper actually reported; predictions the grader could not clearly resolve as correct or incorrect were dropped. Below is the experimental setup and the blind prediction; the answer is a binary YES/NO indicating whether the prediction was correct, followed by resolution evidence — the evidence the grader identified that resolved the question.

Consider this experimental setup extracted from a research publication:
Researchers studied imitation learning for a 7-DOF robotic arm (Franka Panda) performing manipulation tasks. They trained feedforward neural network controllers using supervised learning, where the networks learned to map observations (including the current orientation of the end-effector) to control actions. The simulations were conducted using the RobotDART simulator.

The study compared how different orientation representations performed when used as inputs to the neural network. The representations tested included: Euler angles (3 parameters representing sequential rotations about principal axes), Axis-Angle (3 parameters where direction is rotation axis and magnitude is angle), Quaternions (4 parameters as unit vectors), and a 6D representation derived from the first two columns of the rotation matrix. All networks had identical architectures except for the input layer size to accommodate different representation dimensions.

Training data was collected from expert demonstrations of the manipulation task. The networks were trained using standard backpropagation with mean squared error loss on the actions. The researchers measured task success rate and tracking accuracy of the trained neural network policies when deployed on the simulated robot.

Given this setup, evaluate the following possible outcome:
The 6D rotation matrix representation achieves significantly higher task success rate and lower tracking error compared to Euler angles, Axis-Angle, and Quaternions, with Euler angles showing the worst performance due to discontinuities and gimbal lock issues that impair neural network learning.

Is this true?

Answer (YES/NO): NO